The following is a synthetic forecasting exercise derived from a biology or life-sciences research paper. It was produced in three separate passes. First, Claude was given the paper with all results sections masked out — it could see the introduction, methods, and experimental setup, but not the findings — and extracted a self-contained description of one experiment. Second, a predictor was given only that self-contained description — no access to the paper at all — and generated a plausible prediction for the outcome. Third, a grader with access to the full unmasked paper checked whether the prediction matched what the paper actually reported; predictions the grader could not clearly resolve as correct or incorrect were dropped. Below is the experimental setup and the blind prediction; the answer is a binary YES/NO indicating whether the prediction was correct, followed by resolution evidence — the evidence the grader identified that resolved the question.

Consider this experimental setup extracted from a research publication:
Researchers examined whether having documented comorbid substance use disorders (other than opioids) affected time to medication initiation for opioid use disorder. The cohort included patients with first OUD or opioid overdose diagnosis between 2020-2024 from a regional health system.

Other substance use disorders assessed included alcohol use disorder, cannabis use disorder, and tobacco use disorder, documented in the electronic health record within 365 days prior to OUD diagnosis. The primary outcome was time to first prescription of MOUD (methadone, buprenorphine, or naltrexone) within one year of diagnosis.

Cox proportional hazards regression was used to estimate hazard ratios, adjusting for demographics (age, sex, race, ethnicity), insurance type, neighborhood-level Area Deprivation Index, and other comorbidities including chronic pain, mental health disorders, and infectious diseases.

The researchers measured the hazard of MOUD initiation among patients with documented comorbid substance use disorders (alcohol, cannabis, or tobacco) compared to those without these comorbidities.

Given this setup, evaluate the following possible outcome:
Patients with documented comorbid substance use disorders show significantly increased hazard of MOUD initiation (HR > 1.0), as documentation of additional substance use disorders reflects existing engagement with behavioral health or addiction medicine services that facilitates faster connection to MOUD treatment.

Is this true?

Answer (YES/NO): NO